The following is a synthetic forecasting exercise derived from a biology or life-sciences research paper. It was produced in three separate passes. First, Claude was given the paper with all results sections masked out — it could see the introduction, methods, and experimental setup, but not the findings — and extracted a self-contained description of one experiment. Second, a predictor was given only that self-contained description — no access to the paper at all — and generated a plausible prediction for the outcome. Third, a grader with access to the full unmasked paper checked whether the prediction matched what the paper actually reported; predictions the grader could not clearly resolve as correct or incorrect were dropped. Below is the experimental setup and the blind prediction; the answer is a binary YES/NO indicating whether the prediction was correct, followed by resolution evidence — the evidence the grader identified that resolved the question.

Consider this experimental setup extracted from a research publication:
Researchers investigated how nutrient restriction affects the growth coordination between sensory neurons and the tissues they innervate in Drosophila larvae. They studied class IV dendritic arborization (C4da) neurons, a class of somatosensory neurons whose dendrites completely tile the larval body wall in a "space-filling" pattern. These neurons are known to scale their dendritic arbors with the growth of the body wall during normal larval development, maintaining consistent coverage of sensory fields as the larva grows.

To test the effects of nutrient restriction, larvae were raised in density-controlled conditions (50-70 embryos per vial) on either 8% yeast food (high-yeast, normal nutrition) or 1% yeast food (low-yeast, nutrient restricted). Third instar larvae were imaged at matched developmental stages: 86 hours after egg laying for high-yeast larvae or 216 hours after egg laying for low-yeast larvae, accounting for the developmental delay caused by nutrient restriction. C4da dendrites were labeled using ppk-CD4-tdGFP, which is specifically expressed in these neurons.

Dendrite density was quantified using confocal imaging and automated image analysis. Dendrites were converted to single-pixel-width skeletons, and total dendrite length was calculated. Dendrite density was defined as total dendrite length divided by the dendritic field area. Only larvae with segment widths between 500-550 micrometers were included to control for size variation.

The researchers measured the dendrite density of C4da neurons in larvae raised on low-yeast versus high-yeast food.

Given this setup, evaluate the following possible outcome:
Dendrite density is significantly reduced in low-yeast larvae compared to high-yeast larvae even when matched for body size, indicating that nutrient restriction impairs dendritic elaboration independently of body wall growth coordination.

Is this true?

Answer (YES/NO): NO